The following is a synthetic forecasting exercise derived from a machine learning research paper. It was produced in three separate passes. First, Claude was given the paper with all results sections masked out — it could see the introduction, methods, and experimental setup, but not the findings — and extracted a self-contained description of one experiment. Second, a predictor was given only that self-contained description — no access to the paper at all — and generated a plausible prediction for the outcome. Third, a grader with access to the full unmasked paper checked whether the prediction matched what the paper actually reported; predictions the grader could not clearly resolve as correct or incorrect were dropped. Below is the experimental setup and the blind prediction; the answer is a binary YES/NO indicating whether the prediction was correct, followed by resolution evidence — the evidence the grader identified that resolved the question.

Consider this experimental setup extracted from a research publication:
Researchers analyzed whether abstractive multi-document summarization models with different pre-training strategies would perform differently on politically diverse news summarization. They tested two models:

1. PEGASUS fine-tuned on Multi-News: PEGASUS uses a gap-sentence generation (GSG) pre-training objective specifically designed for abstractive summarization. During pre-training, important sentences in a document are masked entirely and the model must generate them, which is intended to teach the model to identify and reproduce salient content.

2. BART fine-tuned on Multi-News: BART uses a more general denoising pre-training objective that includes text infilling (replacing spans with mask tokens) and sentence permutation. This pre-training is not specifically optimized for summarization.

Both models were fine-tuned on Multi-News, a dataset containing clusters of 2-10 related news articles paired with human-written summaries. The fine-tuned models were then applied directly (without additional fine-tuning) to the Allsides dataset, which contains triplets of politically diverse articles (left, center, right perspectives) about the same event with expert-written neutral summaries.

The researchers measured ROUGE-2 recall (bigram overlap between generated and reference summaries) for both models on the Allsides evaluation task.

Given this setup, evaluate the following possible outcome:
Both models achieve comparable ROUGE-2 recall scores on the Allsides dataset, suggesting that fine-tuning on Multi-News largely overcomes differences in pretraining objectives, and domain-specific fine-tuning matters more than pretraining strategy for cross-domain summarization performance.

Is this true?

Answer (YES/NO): NO